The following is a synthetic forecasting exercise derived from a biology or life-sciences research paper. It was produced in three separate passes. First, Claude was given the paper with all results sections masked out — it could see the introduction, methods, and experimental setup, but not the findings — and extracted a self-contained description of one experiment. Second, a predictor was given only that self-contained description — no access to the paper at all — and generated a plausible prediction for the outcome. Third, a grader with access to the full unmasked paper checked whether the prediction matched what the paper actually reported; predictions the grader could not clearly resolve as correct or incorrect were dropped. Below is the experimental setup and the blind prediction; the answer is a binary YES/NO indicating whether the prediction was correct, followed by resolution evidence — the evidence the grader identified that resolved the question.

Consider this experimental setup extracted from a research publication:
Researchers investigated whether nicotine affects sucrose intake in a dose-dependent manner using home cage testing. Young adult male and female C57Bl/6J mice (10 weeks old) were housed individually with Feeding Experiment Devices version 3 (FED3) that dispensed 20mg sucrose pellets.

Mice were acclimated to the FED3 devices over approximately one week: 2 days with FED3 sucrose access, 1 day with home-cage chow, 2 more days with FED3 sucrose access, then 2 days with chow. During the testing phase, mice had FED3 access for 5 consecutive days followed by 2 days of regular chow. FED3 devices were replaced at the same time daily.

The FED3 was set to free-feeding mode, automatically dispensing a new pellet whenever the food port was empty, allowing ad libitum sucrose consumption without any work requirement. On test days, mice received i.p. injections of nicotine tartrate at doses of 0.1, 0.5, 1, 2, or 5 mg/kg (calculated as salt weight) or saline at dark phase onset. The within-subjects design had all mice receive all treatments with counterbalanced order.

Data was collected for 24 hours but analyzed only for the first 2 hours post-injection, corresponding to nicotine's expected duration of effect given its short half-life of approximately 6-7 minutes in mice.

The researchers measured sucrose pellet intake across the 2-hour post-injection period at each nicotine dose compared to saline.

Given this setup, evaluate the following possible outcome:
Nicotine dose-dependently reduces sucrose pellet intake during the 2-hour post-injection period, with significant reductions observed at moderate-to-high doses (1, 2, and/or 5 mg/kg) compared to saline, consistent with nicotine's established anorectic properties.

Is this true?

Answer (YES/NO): NO